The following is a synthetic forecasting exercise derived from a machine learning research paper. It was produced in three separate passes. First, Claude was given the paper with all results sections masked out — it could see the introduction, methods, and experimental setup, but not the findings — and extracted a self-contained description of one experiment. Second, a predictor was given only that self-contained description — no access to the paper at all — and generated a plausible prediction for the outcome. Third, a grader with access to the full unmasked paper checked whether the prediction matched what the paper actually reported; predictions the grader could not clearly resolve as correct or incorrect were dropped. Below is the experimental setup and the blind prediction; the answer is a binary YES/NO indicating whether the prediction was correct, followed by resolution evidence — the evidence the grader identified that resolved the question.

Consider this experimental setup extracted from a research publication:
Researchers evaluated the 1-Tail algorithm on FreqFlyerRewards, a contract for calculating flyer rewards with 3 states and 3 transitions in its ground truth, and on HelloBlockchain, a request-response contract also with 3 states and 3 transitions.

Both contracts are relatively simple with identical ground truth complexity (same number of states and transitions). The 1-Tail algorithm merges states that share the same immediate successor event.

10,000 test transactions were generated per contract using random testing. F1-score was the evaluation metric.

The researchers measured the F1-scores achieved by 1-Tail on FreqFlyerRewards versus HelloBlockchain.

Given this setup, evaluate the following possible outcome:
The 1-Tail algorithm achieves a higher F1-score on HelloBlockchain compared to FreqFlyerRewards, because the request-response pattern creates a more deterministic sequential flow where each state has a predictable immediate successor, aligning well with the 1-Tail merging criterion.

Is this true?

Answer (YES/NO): NO